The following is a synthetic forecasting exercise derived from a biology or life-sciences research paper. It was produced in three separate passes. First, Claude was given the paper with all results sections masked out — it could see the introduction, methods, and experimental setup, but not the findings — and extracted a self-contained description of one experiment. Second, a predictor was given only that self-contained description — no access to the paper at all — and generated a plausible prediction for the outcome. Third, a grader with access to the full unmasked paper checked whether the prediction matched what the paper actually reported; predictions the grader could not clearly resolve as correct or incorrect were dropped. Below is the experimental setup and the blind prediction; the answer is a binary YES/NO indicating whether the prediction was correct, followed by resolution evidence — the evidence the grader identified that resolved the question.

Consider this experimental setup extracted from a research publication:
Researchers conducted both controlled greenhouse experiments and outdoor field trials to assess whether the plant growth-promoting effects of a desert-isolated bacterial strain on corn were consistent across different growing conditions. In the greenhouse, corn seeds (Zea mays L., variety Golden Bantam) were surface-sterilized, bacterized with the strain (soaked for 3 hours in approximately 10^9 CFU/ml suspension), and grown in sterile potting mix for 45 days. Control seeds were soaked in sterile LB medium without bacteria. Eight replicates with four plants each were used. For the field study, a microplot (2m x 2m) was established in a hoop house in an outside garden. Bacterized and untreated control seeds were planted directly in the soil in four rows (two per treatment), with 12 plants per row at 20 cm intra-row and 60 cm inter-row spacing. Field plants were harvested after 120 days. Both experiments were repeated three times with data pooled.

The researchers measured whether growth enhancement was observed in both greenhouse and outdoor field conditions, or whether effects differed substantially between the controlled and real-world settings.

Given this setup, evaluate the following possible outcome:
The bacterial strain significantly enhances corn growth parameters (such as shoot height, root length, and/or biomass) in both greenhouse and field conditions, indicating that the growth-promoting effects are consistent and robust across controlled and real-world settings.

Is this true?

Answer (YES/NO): YES